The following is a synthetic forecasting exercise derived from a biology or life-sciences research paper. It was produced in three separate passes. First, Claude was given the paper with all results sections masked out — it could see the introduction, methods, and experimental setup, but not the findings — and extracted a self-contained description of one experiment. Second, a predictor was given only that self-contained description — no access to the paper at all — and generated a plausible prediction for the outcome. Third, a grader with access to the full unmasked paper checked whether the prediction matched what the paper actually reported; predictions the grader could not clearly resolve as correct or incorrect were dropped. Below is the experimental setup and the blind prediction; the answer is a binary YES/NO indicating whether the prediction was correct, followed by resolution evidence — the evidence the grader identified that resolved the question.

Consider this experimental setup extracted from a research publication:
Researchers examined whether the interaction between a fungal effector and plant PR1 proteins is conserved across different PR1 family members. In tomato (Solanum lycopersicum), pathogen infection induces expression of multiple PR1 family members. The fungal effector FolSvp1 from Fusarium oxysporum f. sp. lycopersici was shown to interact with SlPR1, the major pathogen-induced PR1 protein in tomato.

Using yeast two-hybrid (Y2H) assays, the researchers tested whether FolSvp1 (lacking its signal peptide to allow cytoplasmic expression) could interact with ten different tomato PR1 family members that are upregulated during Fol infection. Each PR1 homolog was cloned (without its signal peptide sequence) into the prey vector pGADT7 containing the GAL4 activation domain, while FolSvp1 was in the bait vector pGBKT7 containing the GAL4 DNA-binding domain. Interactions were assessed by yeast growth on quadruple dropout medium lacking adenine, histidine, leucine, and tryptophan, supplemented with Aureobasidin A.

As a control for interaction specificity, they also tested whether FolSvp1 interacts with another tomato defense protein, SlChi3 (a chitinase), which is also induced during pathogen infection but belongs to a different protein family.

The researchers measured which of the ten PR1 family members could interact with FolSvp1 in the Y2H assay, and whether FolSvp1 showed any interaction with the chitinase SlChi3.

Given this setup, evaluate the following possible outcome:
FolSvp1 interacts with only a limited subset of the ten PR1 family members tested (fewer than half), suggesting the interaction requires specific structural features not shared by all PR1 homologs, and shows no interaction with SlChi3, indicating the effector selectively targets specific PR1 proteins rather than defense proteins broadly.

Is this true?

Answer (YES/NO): NO